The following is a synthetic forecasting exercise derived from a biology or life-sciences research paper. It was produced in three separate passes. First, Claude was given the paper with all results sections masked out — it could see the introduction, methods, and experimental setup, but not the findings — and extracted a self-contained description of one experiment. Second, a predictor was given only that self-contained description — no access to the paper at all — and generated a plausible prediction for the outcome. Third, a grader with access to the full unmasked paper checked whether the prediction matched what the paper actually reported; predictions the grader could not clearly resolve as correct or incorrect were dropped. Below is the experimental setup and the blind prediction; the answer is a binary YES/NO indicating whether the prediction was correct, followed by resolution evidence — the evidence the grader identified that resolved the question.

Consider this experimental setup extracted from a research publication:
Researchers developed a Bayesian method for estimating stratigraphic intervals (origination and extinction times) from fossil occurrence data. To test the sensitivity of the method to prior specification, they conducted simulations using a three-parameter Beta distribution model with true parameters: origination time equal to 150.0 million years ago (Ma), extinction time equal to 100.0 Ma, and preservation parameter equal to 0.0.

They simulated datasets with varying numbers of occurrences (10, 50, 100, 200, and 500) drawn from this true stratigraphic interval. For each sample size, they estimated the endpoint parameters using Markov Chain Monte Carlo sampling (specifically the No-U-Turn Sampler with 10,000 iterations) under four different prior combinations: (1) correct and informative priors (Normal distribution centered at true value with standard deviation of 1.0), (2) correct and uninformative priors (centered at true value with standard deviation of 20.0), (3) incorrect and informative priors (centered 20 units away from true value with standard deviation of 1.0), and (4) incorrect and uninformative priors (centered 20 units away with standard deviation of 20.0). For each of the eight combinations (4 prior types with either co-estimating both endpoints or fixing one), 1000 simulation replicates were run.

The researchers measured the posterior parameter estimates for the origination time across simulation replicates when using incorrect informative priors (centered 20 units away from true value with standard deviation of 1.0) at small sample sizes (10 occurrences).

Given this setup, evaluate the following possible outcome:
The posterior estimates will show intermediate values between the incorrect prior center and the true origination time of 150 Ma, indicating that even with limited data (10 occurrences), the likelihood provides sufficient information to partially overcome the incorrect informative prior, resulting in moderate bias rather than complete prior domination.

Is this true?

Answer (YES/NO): NO